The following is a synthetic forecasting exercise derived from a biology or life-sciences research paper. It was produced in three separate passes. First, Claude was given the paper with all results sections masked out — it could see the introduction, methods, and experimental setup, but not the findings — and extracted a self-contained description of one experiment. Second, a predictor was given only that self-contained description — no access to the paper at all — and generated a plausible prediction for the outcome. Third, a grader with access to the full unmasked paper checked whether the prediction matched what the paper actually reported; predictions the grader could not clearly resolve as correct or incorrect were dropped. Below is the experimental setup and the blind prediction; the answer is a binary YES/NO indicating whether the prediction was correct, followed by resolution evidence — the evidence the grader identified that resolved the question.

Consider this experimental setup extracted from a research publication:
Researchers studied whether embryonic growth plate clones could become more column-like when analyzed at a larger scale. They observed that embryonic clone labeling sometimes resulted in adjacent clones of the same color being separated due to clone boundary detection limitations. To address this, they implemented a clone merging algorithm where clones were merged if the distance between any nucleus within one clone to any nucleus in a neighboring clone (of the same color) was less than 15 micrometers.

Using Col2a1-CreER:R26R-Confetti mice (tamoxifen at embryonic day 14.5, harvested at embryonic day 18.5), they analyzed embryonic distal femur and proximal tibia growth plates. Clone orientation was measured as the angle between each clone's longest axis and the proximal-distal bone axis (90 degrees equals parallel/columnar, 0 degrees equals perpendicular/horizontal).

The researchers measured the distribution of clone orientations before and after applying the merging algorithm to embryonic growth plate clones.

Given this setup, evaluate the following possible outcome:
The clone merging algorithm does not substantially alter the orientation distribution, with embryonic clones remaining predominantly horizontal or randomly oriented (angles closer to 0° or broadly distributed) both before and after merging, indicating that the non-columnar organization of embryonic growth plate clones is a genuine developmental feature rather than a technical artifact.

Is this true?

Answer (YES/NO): YES